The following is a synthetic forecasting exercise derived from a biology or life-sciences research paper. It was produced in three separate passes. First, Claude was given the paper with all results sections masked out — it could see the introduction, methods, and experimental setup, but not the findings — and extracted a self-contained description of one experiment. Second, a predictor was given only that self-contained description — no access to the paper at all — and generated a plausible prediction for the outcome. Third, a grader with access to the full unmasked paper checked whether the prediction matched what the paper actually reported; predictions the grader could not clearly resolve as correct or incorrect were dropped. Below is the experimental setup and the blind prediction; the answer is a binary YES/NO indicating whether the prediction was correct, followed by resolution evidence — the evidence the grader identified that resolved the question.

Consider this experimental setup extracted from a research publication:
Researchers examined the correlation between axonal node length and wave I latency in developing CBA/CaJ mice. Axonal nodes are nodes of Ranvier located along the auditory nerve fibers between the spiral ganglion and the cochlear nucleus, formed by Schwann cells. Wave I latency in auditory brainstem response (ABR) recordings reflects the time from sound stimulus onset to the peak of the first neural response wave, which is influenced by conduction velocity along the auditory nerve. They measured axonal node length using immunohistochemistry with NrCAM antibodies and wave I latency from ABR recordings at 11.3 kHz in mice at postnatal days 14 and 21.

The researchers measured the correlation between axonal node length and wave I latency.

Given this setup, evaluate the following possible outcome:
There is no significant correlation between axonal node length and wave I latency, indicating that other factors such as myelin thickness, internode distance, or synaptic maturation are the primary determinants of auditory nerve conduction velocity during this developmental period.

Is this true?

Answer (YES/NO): NO